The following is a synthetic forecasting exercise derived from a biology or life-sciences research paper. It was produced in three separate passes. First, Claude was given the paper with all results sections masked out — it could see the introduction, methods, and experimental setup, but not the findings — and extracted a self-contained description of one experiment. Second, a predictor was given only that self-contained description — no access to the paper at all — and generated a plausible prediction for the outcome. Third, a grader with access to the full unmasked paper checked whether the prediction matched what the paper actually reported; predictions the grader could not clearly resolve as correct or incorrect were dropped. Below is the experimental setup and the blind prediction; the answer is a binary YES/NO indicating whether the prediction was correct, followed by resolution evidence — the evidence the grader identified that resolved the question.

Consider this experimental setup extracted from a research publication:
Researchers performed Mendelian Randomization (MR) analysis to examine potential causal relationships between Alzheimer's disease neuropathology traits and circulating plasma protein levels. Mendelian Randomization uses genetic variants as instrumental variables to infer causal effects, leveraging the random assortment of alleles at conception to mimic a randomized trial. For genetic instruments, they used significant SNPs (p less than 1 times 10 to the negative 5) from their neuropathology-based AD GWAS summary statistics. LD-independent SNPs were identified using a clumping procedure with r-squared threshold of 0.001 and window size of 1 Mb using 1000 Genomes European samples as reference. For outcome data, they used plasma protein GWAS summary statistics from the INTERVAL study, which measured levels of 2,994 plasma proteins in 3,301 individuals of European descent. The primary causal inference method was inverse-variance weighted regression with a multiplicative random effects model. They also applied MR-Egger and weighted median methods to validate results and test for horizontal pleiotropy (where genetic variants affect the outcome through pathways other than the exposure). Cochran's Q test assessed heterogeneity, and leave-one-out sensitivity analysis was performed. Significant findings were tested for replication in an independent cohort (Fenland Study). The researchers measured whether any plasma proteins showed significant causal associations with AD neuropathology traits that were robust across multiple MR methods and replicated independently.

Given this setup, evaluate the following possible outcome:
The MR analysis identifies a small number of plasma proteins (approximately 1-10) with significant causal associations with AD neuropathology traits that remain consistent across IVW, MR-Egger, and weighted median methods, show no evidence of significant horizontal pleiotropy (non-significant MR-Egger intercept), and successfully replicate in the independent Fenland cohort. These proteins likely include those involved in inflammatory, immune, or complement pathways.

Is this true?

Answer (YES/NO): NO